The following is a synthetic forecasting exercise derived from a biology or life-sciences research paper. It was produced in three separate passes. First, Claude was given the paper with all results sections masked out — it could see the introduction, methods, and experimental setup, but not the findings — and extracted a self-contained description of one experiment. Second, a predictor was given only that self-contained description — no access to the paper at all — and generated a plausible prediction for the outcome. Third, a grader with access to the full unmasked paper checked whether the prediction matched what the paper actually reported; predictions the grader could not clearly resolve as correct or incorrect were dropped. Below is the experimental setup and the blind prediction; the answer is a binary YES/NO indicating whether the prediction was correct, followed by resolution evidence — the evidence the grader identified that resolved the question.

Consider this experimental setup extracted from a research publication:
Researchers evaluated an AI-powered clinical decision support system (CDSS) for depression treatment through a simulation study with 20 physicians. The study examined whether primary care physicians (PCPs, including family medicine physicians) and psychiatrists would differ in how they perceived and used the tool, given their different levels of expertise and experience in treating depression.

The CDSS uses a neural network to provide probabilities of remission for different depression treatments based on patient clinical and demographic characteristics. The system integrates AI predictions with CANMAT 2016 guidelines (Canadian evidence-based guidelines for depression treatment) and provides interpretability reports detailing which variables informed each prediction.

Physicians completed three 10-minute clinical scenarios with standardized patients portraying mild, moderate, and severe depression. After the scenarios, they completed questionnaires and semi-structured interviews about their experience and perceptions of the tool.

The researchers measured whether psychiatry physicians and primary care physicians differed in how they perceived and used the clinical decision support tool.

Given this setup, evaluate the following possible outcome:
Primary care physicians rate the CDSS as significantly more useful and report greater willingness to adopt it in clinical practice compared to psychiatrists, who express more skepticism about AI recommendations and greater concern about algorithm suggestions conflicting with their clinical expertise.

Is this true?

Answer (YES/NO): NO